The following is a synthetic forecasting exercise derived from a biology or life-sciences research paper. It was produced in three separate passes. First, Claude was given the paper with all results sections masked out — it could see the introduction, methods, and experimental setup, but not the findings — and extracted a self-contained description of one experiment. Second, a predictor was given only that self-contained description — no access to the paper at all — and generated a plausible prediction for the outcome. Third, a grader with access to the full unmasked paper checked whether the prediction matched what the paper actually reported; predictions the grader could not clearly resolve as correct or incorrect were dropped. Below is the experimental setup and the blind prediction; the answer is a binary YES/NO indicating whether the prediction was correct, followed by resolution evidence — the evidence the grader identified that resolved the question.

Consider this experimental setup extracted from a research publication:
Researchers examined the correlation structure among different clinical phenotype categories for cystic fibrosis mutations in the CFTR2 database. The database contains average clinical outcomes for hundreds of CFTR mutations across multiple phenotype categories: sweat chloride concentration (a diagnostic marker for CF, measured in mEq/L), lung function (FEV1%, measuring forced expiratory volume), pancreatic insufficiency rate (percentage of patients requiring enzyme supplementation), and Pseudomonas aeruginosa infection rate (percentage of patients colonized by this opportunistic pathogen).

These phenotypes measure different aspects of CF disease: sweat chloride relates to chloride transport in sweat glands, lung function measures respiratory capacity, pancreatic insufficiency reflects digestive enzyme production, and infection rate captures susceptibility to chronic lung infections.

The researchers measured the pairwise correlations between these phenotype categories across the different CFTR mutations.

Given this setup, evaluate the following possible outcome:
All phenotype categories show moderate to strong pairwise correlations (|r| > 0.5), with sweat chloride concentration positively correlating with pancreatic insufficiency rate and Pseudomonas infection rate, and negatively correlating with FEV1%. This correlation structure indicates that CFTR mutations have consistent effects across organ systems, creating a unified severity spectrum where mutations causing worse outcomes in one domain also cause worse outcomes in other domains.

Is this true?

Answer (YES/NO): NO